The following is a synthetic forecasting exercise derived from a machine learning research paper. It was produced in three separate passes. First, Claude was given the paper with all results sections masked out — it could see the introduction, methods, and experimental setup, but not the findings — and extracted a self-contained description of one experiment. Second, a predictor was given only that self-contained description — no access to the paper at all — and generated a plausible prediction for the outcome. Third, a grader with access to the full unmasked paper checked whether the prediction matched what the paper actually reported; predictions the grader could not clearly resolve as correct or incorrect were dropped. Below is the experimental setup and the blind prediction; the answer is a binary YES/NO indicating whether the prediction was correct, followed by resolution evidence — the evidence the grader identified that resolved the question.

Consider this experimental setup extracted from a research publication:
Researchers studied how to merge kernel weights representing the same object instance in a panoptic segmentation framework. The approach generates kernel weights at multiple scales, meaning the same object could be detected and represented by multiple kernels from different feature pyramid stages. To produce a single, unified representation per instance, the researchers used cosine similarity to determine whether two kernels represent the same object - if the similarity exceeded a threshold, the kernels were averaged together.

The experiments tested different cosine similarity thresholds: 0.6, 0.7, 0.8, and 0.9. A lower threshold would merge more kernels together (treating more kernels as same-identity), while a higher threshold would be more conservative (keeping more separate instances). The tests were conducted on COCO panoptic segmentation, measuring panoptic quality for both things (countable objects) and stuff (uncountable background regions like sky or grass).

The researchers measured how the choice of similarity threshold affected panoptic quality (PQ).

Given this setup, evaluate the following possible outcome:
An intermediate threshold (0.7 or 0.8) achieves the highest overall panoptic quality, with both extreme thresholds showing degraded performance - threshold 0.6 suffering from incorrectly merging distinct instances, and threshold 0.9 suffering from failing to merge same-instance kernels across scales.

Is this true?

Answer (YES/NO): NO